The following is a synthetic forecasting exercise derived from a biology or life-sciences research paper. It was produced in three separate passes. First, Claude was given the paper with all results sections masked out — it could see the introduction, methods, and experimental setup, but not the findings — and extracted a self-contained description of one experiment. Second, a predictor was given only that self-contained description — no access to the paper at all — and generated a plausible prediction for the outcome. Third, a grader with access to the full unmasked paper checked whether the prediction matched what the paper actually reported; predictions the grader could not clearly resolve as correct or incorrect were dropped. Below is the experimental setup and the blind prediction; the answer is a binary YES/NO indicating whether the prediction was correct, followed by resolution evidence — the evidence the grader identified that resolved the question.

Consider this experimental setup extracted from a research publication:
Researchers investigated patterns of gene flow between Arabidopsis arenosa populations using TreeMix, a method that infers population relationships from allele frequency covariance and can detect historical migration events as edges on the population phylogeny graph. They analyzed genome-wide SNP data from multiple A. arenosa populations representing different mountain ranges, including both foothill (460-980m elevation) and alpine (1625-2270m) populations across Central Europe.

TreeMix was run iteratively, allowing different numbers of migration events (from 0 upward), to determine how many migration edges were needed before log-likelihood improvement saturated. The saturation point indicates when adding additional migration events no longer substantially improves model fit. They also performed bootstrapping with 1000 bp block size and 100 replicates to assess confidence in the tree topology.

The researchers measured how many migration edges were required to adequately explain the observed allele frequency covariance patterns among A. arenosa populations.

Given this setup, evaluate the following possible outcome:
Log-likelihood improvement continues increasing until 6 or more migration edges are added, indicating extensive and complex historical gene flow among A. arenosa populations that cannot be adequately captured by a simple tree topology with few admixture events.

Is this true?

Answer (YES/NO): NO